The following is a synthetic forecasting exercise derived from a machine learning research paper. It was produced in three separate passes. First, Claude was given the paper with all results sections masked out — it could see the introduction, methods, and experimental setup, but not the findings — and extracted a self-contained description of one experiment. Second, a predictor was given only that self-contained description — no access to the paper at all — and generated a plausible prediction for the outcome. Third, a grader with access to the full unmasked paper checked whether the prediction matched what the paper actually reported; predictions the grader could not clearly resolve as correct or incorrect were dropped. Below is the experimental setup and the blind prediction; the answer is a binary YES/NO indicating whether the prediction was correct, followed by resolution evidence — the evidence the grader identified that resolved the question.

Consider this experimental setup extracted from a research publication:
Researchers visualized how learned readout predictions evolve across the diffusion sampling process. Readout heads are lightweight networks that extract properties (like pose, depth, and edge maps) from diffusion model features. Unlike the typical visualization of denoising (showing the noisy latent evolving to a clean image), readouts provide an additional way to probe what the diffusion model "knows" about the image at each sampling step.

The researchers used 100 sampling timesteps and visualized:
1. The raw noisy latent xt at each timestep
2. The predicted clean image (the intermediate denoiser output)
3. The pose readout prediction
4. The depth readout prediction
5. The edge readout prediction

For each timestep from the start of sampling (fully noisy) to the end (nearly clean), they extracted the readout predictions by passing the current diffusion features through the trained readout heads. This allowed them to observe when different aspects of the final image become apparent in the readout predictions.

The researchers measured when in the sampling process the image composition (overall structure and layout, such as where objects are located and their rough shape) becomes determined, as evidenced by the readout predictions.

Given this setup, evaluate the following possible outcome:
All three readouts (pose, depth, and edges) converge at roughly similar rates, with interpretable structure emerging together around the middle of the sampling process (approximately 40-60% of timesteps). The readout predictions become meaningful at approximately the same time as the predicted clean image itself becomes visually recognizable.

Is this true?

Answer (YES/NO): NO